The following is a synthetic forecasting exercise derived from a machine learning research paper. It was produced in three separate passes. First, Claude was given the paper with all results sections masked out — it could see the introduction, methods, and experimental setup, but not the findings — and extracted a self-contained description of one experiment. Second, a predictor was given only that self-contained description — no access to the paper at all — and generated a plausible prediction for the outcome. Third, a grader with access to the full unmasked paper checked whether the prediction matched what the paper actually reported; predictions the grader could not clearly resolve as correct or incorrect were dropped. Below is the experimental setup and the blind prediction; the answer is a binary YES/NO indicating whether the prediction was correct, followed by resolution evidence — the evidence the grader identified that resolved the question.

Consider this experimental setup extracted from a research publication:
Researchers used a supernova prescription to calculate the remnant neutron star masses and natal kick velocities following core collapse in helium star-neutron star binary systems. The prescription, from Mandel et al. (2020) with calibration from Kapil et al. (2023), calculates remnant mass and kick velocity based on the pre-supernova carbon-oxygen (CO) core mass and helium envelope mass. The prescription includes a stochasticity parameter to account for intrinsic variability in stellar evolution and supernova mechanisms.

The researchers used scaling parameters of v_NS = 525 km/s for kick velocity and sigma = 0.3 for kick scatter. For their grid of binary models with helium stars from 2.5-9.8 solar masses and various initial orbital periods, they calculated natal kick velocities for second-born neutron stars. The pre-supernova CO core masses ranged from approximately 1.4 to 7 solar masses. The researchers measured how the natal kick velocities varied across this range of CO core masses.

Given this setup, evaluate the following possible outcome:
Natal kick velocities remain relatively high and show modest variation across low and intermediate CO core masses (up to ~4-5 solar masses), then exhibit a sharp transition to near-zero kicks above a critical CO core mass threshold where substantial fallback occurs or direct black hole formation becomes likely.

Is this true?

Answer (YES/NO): NO